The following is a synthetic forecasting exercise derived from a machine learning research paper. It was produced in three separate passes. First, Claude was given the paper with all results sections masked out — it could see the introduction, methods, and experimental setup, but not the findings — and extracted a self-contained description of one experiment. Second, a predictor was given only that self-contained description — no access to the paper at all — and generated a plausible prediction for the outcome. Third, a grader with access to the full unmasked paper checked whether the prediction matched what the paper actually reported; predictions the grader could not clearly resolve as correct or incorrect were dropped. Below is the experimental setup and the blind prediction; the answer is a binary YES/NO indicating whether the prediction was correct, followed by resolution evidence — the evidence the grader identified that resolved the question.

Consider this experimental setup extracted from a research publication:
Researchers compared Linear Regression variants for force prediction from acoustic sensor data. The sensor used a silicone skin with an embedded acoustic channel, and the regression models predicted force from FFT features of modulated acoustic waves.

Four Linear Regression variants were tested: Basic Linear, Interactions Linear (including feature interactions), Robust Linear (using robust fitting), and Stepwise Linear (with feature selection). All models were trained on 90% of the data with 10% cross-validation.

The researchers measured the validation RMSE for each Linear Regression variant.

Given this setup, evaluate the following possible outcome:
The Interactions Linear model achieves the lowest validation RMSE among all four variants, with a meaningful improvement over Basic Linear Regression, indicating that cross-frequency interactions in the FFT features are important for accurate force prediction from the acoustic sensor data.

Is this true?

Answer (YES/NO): NO